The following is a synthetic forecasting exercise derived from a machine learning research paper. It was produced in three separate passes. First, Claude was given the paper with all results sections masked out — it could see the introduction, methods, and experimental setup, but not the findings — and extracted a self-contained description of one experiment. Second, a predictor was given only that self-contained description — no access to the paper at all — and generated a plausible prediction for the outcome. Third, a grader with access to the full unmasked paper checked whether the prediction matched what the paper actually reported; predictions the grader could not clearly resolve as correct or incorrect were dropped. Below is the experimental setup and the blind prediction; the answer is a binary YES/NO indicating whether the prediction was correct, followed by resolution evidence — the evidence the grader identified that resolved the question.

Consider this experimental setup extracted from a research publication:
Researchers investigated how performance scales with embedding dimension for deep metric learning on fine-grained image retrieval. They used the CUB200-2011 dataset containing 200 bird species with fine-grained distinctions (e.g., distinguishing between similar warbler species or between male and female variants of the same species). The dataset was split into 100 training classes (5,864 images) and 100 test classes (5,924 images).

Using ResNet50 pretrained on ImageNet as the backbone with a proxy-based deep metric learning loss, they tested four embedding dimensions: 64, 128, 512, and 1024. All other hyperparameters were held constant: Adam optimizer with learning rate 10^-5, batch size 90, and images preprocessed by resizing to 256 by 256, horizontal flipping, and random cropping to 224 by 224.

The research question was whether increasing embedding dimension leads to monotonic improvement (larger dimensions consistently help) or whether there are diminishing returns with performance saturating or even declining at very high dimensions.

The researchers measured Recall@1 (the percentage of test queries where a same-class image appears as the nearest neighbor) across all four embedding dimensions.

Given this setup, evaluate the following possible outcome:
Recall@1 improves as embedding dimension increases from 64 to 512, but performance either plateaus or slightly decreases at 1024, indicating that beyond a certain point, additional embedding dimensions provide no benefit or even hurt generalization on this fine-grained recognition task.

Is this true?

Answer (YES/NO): NO